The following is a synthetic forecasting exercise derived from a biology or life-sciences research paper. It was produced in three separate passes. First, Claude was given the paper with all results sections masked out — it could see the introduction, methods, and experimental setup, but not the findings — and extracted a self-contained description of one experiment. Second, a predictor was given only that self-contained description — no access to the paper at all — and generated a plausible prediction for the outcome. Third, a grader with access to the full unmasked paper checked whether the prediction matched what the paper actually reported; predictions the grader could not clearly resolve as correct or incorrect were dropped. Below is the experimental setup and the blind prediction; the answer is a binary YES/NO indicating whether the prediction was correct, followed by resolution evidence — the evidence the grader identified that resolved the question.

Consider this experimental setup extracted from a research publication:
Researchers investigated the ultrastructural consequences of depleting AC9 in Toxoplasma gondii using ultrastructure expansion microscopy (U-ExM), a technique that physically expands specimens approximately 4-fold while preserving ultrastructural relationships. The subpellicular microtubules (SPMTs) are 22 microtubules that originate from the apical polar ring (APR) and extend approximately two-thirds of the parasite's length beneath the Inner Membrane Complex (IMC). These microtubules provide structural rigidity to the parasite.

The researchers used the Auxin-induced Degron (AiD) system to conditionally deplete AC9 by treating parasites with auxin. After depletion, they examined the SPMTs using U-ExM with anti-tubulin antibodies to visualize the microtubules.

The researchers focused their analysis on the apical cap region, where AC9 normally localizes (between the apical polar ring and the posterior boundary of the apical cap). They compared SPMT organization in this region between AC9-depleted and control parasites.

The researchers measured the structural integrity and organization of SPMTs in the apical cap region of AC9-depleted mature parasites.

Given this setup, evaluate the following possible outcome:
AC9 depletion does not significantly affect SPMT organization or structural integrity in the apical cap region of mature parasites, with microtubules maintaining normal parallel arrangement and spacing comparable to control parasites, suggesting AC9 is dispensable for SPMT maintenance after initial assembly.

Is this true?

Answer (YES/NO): NO